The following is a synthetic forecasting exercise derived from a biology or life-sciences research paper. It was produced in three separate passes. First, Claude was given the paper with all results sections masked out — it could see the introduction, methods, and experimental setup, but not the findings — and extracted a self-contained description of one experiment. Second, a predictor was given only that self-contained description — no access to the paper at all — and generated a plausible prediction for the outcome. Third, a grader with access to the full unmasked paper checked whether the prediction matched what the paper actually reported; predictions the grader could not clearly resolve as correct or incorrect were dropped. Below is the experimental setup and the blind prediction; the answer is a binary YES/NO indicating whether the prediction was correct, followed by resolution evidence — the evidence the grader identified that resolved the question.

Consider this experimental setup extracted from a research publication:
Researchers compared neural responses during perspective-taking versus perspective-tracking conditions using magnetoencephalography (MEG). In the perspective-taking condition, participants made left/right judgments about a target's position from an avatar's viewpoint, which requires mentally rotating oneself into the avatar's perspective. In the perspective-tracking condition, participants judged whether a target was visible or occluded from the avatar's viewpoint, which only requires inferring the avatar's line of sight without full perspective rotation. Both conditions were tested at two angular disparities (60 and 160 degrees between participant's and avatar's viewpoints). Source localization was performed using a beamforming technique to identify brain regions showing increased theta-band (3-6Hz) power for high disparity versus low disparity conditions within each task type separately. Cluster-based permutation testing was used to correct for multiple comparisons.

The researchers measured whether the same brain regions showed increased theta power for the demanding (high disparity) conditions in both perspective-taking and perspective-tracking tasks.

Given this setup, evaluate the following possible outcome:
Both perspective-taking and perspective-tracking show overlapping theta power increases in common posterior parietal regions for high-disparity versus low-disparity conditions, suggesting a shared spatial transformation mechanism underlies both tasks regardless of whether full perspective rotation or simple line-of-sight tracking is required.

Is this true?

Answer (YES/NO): NO